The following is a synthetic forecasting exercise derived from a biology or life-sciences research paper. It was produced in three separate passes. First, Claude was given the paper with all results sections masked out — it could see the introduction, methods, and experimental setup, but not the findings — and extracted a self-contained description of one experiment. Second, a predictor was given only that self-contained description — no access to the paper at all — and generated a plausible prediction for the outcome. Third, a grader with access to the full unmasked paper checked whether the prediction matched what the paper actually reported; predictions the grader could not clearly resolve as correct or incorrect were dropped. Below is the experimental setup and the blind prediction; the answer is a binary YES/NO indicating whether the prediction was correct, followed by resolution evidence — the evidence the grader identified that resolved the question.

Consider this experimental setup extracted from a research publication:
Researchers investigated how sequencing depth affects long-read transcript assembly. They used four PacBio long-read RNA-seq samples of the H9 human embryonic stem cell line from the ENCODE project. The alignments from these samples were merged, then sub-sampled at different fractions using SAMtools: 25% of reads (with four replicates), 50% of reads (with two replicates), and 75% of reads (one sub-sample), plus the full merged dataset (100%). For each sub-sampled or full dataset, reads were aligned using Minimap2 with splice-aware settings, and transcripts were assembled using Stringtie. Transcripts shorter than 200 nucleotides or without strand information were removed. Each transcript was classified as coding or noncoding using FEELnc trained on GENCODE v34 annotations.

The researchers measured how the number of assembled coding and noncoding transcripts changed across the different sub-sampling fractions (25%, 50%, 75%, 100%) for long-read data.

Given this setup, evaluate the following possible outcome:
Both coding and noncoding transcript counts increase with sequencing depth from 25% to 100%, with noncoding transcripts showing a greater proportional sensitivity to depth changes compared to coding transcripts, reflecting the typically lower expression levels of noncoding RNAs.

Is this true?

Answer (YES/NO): YES